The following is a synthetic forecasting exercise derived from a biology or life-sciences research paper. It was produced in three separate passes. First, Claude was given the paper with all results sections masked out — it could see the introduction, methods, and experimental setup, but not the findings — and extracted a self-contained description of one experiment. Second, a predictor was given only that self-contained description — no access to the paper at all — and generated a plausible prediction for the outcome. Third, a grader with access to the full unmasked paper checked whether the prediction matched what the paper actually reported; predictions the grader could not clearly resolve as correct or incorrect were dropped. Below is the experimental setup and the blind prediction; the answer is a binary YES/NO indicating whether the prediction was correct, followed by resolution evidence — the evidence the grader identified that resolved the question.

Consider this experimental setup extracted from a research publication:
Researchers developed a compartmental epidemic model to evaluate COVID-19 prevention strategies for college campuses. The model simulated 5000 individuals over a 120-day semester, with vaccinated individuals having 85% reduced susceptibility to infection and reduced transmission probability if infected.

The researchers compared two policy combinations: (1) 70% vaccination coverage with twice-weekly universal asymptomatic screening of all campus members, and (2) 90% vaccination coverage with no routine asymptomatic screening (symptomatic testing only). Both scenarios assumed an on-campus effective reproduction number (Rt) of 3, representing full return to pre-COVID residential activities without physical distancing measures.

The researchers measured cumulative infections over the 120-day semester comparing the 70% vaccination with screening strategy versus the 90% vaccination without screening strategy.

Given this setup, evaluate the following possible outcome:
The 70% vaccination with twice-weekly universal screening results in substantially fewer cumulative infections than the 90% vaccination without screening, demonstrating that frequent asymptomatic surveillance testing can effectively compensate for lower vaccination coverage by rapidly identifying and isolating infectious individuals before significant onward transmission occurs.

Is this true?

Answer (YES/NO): NO